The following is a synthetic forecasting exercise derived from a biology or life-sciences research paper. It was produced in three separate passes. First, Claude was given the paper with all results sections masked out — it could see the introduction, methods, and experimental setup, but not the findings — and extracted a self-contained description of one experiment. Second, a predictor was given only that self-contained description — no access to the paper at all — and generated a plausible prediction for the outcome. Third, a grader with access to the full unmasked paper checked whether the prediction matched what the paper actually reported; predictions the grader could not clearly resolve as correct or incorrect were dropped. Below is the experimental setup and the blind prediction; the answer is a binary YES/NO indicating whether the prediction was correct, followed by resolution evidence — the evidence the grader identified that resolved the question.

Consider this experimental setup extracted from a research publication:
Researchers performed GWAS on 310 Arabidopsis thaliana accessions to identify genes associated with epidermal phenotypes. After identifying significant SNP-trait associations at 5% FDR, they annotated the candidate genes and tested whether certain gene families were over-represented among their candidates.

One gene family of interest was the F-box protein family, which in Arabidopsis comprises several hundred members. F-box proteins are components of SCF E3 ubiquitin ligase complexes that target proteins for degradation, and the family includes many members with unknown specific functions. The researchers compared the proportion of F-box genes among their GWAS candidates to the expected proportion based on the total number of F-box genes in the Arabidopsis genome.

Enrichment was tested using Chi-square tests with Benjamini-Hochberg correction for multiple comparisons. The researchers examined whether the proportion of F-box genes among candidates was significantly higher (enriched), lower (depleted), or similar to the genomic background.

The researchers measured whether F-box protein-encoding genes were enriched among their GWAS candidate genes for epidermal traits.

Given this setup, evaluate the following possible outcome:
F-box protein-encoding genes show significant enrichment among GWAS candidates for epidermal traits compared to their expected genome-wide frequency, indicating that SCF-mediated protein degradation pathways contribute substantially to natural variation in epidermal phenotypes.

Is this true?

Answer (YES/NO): NO